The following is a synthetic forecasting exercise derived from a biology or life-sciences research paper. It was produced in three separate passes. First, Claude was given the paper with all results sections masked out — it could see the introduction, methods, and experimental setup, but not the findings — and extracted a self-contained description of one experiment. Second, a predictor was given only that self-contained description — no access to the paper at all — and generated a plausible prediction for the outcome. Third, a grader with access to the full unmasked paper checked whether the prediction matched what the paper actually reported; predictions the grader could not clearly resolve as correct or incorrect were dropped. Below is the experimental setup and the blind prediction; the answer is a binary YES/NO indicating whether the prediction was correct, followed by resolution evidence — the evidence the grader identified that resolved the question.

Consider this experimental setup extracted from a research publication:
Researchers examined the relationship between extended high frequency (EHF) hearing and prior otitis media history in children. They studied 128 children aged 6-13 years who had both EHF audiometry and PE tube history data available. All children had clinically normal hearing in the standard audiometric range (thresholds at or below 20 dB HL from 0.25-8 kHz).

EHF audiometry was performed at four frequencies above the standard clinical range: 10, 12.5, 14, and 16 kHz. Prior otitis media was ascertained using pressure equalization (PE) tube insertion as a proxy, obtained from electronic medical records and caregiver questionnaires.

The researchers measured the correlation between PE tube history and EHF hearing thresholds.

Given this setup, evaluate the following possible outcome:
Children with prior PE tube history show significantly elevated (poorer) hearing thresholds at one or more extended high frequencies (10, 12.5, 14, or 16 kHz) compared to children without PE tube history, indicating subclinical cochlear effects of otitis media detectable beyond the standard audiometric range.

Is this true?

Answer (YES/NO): YES